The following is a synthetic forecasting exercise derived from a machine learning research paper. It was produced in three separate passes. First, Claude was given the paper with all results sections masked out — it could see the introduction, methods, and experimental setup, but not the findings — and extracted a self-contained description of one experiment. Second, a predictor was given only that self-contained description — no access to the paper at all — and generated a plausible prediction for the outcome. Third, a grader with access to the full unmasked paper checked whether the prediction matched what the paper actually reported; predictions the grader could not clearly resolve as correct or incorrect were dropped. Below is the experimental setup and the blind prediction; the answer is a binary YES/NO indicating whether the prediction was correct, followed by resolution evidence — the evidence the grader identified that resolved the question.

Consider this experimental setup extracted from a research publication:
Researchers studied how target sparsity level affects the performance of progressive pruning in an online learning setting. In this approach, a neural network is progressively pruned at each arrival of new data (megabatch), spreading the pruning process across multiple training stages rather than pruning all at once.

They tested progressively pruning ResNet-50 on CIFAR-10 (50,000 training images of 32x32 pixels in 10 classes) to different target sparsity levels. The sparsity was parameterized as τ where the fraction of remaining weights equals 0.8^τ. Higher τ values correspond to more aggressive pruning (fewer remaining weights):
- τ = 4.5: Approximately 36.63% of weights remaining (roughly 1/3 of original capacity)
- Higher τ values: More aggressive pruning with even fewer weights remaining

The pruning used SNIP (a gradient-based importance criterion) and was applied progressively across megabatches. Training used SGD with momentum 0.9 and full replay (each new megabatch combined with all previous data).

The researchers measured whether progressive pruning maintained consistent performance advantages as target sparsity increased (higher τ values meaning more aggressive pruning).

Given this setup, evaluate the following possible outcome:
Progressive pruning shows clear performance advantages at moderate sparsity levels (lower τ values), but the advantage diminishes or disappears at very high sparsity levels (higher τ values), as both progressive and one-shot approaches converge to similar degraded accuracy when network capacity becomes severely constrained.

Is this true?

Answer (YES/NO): NO